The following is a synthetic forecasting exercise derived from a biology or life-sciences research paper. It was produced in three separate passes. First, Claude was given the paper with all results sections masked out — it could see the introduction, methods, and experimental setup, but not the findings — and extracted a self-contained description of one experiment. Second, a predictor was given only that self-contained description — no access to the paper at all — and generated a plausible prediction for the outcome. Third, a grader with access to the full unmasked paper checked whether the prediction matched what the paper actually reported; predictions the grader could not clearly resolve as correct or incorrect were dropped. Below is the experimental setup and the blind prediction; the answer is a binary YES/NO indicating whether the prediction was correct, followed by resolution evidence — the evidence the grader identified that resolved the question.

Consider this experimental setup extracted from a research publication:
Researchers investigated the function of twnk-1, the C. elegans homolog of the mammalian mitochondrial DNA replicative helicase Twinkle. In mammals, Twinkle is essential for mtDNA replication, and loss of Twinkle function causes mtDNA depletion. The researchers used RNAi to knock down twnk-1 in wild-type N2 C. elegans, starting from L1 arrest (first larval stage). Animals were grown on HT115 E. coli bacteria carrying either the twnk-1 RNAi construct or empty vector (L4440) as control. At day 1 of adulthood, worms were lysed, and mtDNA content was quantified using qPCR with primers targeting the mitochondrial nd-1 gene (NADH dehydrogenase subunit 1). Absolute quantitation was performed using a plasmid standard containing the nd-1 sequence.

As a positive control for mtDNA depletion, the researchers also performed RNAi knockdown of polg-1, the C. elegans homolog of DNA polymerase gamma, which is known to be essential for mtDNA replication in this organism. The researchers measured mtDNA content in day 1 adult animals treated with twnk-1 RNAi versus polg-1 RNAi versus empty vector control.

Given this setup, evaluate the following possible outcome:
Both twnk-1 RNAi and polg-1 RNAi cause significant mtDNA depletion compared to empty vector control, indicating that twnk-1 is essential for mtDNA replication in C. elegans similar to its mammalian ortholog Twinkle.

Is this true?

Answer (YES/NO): NO